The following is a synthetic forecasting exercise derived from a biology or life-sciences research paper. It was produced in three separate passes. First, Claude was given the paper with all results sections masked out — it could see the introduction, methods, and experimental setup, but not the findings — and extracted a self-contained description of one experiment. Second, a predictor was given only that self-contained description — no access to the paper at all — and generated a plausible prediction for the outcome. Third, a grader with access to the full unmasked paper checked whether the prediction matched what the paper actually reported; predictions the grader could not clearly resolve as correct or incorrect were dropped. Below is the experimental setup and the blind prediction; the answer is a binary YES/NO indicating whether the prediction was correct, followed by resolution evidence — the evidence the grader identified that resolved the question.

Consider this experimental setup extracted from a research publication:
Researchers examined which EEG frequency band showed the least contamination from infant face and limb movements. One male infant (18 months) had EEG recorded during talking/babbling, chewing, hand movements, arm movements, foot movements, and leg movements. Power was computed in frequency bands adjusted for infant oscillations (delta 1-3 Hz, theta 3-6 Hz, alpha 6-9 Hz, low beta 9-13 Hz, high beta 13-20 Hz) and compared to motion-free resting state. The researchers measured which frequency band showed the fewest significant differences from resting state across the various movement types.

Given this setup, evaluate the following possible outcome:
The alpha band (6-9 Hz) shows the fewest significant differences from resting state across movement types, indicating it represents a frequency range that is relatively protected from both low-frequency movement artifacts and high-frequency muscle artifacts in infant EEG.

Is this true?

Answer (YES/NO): NO